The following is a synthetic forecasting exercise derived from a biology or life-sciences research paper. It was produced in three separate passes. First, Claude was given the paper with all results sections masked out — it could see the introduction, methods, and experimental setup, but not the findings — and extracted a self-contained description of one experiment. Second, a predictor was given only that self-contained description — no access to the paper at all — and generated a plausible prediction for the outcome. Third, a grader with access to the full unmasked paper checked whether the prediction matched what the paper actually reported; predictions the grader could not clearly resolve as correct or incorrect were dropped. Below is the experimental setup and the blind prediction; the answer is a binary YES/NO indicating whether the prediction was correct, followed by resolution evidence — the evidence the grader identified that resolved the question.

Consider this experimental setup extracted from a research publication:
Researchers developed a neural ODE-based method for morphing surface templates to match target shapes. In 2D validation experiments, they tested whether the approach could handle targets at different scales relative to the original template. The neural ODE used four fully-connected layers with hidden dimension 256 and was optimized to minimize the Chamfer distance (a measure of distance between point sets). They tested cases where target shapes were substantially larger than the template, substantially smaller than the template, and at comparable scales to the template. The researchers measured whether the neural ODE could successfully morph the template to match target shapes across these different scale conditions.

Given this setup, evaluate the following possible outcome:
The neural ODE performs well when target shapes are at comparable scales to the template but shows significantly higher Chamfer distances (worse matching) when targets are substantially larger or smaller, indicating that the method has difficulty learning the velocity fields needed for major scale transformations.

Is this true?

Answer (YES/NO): NO